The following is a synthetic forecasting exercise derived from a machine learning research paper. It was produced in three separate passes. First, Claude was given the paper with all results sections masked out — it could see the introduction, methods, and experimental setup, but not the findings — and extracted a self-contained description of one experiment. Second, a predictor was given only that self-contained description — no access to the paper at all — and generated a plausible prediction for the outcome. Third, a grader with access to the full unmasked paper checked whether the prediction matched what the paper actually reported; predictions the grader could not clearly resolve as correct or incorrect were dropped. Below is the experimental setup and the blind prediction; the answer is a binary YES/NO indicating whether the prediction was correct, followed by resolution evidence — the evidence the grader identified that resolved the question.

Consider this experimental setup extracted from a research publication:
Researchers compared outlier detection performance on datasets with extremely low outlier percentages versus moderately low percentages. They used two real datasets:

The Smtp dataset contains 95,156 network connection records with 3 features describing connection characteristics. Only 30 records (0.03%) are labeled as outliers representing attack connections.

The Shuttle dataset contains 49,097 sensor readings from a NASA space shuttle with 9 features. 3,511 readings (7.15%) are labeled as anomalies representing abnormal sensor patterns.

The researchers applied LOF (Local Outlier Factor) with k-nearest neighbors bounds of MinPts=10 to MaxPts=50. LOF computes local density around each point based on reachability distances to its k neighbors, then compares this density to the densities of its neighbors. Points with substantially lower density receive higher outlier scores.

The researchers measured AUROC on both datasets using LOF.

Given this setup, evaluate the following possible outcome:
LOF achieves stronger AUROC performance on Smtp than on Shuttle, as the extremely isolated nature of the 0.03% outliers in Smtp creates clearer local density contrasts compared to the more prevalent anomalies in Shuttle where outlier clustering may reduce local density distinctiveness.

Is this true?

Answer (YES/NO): YES